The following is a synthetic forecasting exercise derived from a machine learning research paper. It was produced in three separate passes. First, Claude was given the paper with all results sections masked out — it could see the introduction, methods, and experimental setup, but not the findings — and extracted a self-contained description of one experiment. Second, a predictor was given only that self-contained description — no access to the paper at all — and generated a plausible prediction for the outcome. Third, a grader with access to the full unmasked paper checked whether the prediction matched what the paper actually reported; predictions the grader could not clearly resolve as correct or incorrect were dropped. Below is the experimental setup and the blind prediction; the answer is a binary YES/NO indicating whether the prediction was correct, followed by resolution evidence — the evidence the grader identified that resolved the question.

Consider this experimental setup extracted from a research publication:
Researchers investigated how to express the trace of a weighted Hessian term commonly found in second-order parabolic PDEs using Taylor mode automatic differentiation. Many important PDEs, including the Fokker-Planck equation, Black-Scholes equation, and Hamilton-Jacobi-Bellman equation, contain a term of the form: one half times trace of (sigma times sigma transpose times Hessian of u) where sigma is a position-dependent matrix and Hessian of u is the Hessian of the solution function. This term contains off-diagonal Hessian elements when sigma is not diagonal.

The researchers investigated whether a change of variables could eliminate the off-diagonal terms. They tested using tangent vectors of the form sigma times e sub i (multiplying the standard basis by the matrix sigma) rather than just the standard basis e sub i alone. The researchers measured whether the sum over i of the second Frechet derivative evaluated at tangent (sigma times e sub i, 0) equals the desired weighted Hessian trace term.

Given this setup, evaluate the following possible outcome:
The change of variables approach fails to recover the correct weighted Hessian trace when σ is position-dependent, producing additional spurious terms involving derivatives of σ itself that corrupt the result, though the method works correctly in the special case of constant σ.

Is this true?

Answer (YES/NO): NO